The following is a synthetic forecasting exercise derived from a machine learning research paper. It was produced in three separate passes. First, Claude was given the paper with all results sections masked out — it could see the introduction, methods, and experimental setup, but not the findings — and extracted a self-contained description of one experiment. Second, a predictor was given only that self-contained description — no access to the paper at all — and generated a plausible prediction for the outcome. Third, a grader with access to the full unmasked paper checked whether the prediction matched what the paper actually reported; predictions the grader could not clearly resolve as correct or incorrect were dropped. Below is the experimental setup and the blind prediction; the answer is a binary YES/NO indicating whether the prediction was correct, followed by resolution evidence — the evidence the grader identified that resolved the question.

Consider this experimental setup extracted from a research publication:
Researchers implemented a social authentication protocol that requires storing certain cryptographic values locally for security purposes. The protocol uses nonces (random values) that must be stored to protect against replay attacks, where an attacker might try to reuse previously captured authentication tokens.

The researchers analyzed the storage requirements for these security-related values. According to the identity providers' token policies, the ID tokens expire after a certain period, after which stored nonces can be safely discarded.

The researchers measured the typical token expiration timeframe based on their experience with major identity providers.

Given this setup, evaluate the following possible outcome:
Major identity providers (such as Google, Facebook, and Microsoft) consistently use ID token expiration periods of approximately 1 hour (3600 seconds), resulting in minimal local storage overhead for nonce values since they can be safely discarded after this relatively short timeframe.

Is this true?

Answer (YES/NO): NO